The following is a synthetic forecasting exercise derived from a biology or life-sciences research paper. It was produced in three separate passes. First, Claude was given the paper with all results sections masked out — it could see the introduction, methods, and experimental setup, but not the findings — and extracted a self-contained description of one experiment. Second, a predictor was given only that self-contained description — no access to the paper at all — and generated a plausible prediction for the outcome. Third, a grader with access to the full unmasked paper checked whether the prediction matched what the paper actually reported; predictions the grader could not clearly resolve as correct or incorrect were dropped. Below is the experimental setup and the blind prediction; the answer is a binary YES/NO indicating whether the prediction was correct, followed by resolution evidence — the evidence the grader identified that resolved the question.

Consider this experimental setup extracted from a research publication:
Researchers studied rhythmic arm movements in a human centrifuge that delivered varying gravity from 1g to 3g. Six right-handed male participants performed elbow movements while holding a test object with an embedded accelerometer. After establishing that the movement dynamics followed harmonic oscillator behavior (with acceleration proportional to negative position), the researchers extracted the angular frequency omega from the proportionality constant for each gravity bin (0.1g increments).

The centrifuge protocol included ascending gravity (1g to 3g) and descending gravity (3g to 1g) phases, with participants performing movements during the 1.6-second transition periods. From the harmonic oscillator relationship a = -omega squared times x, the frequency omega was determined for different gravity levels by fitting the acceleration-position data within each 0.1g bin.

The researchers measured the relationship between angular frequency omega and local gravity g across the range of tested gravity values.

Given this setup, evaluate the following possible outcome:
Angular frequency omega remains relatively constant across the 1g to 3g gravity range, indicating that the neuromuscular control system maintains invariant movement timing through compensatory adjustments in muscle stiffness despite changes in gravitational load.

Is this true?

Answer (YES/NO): NO